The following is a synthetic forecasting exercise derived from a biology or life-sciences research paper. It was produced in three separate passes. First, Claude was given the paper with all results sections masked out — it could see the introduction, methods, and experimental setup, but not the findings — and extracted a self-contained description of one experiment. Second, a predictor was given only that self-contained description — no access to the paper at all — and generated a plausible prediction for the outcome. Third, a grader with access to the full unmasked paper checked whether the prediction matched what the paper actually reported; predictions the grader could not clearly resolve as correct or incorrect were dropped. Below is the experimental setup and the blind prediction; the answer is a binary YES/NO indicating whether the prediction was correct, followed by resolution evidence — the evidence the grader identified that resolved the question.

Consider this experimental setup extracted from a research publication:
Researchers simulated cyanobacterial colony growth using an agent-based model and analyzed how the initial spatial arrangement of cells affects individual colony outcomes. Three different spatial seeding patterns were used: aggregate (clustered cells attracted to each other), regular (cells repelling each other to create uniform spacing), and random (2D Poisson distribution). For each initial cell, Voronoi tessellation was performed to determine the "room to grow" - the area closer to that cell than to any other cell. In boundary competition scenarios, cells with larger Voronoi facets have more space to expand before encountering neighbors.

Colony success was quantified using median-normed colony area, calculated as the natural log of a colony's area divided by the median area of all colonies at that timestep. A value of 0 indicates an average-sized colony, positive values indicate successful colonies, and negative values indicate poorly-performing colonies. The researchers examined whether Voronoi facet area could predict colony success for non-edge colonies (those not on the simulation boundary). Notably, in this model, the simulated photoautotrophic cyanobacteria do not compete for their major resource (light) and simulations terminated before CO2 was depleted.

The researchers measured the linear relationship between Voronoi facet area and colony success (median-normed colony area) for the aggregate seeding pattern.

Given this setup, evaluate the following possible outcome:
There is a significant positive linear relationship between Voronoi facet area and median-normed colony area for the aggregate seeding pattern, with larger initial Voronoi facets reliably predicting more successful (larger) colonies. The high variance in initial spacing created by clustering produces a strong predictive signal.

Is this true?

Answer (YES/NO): NO